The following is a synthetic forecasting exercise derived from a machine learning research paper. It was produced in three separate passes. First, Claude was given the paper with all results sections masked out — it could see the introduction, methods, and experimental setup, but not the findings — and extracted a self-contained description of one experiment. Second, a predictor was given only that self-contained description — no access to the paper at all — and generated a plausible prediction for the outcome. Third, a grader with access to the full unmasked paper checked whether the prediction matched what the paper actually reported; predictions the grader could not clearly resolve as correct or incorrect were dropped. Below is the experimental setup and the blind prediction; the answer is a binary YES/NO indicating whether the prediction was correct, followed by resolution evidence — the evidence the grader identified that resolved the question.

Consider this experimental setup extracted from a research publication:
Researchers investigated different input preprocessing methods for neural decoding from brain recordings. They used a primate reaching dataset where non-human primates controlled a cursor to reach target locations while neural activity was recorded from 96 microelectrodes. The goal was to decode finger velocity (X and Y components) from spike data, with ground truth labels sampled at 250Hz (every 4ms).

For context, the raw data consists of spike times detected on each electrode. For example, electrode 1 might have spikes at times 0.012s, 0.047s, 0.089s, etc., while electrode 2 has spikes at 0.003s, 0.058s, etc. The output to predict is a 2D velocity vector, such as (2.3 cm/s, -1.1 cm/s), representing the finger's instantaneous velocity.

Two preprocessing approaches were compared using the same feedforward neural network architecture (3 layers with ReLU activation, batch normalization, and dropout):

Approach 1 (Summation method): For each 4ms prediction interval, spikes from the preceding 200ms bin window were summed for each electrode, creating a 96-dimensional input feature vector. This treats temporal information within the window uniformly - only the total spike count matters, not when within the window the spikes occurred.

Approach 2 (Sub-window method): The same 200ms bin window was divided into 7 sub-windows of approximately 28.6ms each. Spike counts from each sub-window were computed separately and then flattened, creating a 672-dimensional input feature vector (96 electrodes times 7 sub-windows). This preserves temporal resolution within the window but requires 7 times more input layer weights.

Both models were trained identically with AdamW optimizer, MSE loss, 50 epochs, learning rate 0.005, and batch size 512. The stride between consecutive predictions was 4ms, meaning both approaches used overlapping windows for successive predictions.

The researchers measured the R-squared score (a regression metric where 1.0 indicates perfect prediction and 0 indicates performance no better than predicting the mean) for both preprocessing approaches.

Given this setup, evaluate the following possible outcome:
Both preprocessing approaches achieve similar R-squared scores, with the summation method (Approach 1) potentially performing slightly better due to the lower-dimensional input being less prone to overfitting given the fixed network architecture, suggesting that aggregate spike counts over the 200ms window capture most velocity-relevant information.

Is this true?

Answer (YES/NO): NO